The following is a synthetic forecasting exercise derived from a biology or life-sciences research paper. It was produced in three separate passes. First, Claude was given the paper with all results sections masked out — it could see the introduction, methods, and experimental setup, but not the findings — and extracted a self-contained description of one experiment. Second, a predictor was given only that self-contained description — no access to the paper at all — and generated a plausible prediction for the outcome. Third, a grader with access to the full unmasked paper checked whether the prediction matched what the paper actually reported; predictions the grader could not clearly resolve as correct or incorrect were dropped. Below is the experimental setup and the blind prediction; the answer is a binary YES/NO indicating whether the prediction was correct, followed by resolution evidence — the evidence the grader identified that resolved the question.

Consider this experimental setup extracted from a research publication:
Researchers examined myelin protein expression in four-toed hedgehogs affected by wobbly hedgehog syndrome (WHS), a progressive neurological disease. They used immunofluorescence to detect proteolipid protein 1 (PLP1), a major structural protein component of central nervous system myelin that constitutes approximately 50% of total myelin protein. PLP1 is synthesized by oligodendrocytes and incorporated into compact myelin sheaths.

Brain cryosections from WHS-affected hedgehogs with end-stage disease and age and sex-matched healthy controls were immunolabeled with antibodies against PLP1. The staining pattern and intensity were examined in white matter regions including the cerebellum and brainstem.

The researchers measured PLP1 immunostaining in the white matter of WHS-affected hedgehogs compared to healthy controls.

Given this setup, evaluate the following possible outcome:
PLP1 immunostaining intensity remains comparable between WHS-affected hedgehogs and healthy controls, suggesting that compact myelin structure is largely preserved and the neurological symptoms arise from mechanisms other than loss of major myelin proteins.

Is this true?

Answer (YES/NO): NO